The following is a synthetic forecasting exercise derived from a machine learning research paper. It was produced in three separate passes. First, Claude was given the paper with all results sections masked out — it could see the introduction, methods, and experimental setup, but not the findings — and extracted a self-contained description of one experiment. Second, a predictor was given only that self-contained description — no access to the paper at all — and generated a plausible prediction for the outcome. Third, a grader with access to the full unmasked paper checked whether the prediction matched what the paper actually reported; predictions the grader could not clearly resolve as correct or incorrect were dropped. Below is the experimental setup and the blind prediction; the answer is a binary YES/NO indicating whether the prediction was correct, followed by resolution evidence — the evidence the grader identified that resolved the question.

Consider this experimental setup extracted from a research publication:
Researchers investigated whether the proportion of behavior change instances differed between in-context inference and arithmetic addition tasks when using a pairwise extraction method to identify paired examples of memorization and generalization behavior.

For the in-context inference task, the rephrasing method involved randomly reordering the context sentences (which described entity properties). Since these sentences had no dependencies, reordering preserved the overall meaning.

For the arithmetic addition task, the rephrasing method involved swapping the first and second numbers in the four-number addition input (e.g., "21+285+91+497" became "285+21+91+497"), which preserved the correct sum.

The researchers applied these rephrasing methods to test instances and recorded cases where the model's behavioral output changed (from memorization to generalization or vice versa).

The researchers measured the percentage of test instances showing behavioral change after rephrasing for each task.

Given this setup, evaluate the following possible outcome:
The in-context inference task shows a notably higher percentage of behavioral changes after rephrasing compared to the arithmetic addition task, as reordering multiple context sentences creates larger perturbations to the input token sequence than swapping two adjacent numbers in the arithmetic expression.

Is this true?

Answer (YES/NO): YES